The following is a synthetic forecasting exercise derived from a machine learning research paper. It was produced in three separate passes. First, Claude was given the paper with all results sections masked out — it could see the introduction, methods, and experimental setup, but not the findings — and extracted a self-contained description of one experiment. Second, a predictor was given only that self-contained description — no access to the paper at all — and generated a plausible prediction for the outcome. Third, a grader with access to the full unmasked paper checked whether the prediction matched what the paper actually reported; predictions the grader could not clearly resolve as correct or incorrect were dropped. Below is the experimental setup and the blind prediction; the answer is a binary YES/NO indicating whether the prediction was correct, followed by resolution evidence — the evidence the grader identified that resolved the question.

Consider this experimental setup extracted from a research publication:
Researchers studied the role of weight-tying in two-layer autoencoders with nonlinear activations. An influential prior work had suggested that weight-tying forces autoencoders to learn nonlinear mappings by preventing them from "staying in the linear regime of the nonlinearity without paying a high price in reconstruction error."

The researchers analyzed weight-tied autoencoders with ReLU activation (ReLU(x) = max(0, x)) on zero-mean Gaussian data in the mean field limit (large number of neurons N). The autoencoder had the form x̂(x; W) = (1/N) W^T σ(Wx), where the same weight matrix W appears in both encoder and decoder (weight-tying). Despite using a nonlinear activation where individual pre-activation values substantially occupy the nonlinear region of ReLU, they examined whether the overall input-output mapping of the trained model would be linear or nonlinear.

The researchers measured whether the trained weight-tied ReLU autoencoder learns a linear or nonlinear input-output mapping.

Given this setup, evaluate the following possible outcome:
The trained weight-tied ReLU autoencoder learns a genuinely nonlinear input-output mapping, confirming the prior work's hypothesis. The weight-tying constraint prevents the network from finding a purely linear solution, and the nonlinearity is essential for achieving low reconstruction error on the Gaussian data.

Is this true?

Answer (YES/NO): NO